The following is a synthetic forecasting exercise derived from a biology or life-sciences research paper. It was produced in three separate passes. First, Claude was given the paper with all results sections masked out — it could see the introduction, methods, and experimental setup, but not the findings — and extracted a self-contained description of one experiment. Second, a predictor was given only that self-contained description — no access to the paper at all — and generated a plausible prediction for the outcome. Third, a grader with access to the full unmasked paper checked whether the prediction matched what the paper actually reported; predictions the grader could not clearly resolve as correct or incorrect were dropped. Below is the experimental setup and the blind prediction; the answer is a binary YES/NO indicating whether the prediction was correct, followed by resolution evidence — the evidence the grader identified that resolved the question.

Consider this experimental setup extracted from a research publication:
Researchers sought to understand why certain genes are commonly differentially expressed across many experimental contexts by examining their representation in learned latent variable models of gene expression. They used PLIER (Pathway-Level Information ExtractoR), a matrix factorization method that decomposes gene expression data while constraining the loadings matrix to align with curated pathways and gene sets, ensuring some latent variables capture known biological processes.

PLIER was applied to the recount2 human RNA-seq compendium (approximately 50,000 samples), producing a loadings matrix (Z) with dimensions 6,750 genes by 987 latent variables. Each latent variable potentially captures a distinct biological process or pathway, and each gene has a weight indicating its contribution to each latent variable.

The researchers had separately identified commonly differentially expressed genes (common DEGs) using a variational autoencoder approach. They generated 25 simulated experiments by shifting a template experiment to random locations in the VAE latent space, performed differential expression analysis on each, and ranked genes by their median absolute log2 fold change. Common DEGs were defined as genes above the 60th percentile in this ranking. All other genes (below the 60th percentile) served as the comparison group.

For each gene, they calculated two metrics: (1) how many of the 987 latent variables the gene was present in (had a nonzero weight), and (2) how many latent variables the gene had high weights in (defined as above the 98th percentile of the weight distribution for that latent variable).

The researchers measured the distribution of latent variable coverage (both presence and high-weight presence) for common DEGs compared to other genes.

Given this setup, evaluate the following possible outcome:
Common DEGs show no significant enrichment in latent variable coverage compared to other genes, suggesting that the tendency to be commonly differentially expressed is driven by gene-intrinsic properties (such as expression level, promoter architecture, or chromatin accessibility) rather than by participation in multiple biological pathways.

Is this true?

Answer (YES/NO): NO